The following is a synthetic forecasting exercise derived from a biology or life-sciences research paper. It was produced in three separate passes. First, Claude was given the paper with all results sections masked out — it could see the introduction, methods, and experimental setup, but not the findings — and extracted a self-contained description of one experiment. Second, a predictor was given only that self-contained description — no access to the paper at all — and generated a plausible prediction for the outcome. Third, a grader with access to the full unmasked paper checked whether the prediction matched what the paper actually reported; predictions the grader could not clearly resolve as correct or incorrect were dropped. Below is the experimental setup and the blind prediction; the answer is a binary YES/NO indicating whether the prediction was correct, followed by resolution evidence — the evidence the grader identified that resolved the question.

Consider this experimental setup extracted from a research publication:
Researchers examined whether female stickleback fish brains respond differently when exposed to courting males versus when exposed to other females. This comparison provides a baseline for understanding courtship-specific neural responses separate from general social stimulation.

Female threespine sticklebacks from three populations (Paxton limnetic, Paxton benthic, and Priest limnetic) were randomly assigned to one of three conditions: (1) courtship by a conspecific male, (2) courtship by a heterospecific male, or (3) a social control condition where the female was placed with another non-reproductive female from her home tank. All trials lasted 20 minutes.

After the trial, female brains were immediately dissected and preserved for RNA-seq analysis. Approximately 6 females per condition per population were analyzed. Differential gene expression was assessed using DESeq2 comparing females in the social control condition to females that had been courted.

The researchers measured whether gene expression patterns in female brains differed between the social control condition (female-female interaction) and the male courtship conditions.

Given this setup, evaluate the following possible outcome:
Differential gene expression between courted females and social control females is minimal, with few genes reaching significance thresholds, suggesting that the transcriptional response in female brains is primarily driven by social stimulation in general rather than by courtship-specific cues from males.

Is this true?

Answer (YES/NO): NO